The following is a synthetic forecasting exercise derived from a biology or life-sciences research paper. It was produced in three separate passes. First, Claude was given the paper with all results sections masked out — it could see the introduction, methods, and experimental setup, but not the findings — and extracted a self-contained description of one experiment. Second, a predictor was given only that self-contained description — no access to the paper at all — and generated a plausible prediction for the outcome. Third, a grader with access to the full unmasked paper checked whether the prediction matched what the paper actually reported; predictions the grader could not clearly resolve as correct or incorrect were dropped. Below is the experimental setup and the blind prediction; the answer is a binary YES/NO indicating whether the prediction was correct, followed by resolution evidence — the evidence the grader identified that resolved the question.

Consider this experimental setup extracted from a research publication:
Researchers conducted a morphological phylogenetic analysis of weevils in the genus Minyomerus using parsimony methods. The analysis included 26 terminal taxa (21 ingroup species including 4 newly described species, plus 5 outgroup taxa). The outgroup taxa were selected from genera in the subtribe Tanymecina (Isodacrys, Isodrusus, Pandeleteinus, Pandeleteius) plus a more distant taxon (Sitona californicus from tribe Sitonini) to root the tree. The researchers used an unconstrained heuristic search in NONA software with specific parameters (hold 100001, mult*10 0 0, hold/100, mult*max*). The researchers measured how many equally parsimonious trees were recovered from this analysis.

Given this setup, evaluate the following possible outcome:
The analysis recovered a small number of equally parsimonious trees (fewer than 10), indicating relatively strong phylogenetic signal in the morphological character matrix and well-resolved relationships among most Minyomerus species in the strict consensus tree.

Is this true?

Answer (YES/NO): YES